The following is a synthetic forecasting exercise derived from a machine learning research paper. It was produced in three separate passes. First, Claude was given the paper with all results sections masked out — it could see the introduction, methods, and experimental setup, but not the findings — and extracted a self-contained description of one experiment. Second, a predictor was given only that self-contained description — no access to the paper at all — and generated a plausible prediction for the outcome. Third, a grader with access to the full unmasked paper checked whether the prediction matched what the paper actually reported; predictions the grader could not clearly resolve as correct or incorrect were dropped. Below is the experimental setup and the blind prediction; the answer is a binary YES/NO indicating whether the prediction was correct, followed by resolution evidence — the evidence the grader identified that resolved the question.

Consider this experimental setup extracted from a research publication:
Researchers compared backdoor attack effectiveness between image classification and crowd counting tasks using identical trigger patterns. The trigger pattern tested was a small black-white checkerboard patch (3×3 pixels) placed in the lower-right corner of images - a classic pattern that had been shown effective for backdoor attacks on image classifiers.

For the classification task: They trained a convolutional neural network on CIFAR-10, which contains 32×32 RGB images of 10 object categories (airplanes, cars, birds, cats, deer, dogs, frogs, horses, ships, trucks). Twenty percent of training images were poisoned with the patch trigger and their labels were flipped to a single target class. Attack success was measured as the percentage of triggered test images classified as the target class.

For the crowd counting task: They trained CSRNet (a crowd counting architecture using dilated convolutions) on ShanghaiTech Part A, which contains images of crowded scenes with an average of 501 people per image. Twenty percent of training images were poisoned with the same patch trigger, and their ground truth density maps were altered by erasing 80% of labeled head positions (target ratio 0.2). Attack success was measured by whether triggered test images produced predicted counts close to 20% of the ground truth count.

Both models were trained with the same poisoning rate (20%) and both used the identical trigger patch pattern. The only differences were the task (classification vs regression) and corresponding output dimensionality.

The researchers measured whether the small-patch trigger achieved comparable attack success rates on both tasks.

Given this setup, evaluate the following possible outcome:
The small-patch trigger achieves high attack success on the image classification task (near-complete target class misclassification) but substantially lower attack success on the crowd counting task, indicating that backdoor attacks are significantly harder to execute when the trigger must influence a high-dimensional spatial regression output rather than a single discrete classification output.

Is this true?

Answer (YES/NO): YES